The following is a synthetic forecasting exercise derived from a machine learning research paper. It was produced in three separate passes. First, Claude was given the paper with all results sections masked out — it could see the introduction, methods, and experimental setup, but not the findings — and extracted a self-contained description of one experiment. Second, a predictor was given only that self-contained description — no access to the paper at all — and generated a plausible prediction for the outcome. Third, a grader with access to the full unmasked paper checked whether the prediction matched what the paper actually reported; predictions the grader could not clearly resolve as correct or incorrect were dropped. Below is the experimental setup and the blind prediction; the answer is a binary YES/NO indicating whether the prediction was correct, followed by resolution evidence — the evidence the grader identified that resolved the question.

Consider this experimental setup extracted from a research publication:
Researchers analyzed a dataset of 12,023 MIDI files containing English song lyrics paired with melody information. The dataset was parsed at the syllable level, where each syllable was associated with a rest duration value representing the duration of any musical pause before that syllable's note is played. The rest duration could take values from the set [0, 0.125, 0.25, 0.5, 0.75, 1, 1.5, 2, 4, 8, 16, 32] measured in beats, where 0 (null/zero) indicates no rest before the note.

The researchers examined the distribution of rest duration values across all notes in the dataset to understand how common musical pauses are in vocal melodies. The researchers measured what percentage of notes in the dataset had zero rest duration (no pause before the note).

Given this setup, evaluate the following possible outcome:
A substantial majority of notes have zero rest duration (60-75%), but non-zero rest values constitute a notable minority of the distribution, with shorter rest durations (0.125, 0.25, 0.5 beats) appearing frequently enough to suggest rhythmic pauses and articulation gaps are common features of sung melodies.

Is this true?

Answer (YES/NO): NO